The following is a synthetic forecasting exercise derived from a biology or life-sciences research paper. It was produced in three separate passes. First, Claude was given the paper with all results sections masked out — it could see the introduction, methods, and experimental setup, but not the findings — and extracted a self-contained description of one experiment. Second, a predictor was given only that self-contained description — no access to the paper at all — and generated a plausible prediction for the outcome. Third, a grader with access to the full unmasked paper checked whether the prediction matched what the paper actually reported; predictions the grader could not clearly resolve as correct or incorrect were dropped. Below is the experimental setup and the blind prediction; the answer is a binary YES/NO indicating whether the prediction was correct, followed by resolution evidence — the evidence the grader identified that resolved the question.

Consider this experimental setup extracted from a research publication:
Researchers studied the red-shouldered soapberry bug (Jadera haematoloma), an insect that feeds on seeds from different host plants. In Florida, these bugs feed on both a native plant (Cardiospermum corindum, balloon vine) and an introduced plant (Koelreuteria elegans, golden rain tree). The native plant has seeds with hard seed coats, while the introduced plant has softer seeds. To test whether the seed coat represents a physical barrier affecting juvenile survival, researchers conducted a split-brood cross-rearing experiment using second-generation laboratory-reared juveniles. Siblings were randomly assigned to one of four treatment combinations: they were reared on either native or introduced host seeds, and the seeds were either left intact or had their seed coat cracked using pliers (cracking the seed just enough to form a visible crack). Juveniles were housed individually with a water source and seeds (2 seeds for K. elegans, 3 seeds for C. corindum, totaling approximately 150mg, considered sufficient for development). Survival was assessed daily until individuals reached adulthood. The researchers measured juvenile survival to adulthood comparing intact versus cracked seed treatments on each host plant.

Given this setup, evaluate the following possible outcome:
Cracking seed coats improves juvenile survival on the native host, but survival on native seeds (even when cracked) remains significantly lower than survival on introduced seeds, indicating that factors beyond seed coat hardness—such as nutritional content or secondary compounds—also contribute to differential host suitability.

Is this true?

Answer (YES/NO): NO